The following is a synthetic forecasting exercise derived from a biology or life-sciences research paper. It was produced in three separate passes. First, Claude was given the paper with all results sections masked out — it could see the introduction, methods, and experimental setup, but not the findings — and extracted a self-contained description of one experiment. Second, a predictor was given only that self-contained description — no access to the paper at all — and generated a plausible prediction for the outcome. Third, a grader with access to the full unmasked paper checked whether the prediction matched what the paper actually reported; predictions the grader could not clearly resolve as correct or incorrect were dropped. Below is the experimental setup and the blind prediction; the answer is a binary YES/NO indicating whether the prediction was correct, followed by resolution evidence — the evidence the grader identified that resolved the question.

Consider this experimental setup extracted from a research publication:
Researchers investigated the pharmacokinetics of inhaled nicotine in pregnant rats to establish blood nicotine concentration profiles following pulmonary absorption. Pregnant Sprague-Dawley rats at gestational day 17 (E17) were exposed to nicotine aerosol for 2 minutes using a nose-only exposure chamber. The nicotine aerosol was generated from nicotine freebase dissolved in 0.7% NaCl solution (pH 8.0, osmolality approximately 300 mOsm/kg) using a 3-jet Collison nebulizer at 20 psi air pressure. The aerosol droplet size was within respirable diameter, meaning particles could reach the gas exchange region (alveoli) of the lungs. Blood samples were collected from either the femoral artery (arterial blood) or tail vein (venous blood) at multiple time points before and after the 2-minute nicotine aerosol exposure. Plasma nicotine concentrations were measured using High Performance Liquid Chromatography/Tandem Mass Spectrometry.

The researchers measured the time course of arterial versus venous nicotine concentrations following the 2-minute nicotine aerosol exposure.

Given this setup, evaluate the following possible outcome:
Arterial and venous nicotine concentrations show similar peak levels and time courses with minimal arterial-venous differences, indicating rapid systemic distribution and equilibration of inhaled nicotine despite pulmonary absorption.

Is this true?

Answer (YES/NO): NO